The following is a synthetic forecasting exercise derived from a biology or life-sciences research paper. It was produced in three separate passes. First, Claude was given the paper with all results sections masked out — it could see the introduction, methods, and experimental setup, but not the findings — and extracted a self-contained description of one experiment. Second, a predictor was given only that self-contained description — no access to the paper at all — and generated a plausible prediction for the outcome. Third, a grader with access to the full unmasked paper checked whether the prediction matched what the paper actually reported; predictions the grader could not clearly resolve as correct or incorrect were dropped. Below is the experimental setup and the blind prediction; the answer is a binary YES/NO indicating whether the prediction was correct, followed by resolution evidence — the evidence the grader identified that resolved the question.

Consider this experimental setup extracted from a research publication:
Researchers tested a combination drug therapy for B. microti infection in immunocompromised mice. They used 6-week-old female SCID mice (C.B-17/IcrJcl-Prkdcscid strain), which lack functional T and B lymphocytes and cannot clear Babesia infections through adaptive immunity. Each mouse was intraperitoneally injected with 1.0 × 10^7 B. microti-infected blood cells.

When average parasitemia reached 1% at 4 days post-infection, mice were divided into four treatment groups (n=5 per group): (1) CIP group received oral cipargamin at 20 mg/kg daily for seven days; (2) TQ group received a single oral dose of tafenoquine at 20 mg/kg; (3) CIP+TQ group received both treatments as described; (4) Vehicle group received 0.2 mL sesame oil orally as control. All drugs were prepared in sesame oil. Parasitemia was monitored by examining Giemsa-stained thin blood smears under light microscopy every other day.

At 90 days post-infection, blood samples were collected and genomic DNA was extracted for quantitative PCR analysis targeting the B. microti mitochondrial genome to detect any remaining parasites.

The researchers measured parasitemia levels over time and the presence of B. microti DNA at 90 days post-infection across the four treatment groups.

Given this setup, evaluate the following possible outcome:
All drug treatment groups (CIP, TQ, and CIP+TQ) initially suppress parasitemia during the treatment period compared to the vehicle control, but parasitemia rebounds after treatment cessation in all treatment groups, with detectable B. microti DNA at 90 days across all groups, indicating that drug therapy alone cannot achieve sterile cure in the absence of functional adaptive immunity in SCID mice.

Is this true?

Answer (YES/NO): NO